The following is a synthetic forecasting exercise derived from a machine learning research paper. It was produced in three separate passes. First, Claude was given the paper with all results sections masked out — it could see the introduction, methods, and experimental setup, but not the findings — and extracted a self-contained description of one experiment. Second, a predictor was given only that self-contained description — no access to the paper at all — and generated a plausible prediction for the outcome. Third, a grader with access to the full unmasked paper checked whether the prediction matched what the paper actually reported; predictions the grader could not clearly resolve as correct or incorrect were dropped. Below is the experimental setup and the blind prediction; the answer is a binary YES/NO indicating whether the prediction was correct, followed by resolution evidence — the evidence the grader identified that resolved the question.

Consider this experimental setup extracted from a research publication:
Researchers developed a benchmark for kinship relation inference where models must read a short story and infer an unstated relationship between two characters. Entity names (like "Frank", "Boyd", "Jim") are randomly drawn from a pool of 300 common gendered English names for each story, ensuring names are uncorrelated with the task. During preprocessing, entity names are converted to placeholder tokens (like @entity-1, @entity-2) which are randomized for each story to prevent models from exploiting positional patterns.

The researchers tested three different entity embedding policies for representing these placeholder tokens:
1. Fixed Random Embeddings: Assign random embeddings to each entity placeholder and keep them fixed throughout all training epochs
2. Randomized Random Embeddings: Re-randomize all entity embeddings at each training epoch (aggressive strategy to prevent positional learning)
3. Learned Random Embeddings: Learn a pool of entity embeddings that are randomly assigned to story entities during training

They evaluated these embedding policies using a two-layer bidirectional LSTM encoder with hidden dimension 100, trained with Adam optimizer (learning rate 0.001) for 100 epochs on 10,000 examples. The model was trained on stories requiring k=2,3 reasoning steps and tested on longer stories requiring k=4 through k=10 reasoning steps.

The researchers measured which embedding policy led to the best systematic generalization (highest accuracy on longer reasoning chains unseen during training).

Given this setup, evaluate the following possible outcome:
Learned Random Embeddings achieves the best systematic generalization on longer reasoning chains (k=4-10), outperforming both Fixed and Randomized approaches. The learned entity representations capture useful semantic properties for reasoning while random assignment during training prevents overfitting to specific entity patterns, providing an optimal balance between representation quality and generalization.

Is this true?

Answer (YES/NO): NO